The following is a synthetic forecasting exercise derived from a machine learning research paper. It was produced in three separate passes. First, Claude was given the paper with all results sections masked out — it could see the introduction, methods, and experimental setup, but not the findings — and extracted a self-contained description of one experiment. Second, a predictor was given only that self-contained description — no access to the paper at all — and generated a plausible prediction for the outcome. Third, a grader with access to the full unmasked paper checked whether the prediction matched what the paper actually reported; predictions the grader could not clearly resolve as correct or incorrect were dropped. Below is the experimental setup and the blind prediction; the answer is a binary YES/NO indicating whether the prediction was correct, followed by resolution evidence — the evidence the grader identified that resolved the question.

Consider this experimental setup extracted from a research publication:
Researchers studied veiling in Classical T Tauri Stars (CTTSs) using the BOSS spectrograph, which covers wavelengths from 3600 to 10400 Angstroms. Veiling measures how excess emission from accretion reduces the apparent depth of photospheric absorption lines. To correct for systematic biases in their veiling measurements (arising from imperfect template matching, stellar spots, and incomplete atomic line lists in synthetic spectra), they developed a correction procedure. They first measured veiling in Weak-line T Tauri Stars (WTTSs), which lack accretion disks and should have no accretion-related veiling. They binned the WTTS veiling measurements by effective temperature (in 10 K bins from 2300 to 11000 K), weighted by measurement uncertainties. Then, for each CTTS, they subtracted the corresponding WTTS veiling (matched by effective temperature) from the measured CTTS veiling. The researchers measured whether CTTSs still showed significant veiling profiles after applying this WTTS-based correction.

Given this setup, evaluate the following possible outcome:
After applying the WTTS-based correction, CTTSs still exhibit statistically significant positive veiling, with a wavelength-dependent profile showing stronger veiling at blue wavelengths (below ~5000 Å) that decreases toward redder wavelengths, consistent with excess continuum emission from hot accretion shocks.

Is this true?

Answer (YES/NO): NO